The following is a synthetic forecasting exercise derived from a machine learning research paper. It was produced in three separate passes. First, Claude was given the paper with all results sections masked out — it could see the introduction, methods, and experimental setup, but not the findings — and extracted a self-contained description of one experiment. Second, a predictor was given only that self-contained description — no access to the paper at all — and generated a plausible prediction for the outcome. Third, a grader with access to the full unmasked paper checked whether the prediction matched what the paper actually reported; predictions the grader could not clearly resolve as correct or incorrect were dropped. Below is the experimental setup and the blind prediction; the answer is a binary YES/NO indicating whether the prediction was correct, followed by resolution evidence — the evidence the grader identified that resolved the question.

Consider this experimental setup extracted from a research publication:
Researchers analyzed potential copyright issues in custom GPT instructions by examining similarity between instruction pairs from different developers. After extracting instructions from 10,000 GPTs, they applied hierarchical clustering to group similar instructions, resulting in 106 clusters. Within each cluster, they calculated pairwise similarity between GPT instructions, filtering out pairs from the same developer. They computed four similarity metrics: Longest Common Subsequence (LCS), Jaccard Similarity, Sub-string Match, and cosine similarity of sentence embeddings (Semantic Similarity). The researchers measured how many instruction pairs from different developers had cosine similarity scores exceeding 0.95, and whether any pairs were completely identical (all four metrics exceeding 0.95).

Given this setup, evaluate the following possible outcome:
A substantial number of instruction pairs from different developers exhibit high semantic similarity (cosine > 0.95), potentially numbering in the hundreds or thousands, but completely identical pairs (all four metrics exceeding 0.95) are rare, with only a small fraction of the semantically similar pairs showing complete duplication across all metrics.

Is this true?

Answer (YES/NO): YES